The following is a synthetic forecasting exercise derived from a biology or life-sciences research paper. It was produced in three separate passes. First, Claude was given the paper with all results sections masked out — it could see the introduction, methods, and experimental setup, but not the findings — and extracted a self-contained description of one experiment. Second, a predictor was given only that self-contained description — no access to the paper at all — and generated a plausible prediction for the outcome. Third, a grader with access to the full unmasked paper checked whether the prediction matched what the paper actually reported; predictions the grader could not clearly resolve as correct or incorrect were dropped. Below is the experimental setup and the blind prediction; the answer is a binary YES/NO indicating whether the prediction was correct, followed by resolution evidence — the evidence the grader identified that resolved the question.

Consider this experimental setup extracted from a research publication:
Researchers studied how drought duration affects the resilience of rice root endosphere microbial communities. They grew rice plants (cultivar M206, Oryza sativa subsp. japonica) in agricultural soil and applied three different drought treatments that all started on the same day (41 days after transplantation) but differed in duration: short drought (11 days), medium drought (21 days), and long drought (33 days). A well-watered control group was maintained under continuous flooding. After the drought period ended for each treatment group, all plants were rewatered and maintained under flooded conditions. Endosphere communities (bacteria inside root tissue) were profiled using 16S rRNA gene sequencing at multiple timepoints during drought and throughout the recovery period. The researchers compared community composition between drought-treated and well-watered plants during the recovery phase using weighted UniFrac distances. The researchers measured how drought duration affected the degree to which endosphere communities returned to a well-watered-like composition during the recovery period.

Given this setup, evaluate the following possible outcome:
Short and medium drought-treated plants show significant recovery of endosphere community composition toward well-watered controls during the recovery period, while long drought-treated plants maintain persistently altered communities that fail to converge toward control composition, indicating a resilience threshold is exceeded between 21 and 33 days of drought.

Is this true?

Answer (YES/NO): YES